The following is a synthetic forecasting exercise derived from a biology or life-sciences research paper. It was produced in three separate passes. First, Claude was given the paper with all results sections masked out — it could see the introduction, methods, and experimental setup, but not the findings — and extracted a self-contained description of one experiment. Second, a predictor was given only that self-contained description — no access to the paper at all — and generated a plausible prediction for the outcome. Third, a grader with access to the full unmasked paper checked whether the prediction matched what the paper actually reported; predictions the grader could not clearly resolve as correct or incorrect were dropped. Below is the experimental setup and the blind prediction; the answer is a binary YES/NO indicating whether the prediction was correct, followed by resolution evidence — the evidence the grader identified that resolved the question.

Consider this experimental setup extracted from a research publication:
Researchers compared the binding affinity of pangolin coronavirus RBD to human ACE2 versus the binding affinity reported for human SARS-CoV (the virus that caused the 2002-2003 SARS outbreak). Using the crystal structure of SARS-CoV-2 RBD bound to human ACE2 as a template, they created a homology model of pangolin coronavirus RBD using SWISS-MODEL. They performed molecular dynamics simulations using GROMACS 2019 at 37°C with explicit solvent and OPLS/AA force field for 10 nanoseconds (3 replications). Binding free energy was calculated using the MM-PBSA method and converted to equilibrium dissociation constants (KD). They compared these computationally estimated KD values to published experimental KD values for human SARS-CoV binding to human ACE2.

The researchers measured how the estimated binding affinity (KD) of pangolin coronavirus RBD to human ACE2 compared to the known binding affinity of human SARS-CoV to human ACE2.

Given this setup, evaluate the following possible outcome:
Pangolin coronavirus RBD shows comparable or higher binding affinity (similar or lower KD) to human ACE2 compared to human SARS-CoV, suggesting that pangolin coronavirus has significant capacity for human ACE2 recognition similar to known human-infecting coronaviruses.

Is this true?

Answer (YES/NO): NO